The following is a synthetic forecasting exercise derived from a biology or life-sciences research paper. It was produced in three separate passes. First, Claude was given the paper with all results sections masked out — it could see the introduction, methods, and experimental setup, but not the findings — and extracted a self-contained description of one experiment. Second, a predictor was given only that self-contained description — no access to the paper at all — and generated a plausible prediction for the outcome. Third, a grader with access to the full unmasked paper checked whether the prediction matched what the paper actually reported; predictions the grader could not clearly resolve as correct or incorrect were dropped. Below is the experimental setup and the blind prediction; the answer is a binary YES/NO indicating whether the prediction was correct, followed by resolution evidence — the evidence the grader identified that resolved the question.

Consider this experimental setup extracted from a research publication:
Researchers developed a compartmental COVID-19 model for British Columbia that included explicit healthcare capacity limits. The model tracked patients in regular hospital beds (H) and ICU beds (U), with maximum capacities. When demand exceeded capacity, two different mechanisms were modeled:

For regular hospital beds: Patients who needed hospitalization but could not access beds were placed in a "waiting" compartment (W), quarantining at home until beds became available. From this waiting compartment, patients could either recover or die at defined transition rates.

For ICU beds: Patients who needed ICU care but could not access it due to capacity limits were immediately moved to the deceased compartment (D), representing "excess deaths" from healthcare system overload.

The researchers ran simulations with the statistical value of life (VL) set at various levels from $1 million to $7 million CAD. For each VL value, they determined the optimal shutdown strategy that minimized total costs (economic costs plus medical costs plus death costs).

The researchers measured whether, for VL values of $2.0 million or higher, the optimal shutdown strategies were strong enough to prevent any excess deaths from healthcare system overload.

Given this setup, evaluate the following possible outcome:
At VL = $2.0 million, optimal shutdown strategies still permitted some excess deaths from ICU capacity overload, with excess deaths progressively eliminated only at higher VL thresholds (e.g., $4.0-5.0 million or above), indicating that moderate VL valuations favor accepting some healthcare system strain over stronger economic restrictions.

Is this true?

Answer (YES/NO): NO